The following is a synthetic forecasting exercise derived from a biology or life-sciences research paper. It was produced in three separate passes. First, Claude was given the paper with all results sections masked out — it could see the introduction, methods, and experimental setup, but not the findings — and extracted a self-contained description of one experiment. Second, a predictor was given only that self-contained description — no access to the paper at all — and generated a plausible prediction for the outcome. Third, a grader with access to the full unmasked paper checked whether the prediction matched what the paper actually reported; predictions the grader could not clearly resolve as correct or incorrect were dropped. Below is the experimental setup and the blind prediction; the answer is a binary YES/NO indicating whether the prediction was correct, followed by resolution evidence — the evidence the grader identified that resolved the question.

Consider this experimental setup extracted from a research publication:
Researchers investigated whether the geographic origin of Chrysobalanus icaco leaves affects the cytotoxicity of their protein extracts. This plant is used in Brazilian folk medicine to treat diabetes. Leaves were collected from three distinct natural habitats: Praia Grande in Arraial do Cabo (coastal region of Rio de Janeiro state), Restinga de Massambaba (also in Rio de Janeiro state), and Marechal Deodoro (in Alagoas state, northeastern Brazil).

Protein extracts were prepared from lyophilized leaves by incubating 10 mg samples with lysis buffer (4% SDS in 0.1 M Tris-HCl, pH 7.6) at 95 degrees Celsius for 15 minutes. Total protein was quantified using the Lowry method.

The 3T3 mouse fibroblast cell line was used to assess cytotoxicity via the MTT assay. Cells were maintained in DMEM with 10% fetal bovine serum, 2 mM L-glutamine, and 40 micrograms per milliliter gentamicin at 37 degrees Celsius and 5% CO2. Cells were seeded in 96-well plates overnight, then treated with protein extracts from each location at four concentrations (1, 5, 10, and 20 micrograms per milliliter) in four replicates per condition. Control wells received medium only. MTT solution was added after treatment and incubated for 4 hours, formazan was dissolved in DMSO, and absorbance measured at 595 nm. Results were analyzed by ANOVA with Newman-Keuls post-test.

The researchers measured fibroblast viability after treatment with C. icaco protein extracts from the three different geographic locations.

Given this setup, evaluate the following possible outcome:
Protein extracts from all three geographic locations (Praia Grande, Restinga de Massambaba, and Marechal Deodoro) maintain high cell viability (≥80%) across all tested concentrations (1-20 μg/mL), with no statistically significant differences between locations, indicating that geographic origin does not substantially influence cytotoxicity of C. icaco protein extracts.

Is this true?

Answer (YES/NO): NO